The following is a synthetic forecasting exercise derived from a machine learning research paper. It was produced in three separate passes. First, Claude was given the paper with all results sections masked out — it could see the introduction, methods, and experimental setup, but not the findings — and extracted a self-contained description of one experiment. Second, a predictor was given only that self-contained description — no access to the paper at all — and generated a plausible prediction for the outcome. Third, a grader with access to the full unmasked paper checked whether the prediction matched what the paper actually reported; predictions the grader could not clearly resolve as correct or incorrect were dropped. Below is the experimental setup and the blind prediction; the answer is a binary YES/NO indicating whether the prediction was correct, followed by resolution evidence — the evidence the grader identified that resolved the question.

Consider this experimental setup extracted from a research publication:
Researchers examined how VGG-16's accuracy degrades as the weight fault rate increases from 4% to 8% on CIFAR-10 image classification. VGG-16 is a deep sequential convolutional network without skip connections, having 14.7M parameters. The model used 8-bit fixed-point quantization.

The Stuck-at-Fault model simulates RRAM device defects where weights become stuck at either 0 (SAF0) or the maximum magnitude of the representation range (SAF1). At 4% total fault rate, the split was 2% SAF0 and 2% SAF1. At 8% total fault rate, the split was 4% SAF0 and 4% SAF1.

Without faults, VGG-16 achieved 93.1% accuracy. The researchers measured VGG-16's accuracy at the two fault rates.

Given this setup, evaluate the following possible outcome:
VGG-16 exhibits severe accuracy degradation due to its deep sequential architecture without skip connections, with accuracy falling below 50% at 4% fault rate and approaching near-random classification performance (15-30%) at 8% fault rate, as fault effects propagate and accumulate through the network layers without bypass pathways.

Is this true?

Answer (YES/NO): NO